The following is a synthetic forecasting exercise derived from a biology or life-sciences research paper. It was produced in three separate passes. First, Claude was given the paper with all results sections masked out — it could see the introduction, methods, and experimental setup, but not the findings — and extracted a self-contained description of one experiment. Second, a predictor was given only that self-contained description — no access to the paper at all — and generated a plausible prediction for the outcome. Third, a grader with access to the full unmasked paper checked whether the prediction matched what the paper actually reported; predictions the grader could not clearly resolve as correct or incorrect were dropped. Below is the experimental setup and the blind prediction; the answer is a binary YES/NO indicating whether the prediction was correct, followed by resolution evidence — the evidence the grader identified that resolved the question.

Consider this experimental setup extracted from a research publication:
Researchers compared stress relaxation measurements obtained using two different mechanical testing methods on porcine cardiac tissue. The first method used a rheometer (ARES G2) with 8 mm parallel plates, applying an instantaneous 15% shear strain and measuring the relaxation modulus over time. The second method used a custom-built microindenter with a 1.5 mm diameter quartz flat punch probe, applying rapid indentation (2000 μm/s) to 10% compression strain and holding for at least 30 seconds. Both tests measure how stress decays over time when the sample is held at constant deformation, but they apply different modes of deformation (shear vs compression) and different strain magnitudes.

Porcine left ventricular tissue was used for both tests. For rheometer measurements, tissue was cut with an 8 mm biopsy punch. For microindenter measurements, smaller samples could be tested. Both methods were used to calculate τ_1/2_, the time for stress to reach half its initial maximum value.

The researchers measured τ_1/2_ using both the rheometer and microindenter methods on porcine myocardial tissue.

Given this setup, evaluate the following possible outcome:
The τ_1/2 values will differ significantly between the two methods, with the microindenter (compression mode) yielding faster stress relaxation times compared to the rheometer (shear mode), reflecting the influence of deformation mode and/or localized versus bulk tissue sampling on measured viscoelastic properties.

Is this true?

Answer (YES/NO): NO